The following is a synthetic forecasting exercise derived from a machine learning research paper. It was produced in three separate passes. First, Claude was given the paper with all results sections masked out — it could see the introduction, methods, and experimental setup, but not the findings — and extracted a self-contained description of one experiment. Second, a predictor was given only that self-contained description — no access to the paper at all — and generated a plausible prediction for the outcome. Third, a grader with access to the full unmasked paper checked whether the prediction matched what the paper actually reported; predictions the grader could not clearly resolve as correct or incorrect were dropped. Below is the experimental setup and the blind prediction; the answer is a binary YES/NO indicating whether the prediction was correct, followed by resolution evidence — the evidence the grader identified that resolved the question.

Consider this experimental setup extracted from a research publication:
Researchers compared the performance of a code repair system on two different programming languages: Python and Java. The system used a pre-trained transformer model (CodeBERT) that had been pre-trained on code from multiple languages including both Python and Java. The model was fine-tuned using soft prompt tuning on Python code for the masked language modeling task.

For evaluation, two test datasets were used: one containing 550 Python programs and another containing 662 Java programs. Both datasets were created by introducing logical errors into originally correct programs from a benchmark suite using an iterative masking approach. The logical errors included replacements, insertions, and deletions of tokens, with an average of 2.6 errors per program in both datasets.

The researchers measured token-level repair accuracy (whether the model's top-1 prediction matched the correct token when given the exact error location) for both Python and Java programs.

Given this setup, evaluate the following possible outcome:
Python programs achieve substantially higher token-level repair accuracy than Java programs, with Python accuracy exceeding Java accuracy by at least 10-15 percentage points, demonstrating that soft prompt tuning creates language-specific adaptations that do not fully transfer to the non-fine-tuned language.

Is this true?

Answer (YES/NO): NO